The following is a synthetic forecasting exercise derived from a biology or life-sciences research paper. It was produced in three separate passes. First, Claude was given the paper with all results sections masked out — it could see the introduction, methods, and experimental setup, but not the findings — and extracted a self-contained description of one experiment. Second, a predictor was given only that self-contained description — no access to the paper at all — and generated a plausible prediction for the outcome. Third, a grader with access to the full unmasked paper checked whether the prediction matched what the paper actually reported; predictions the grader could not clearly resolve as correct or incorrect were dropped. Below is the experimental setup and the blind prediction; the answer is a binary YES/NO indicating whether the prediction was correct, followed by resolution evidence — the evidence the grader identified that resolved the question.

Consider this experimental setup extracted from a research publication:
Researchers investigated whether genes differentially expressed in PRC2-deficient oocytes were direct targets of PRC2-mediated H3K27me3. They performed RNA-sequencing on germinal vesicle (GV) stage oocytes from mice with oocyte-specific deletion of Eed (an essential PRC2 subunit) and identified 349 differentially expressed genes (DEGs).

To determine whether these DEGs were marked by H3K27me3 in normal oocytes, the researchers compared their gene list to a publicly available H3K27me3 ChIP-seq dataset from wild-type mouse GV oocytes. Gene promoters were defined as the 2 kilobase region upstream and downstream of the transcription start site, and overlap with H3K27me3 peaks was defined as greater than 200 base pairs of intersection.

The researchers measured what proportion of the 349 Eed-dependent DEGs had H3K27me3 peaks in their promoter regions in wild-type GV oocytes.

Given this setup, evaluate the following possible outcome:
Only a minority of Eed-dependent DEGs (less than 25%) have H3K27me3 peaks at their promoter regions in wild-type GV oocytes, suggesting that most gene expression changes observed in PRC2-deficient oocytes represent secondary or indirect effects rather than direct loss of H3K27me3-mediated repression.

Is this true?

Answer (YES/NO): NO